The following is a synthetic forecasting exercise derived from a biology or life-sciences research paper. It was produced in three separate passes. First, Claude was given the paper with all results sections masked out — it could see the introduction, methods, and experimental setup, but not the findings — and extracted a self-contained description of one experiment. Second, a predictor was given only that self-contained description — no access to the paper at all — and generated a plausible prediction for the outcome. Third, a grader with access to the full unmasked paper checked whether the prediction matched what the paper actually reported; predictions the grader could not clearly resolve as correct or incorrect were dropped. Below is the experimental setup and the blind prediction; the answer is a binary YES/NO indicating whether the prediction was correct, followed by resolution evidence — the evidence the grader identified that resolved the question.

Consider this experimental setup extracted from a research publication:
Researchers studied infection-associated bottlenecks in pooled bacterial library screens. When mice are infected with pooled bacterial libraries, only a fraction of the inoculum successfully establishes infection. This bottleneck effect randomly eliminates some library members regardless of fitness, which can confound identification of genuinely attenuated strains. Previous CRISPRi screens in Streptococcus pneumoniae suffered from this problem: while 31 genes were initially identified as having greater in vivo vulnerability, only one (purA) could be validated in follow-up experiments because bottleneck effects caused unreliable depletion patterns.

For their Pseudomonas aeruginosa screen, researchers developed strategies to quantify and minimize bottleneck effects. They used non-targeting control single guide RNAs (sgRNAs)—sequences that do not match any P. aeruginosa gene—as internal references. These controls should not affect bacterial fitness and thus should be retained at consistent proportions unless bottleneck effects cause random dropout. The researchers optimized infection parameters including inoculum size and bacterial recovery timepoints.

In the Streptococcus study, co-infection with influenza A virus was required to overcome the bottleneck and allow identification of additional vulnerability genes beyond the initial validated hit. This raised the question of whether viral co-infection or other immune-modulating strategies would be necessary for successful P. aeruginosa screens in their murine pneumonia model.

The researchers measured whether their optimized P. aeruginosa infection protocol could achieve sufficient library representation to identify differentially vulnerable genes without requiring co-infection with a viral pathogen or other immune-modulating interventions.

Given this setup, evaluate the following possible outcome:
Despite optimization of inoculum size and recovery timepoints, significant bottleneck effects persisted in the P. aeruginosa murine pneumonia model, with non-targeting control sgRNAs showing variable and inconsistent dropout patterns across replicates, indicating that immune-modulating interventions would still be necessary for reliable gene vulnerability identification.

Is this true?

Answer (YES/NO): NO